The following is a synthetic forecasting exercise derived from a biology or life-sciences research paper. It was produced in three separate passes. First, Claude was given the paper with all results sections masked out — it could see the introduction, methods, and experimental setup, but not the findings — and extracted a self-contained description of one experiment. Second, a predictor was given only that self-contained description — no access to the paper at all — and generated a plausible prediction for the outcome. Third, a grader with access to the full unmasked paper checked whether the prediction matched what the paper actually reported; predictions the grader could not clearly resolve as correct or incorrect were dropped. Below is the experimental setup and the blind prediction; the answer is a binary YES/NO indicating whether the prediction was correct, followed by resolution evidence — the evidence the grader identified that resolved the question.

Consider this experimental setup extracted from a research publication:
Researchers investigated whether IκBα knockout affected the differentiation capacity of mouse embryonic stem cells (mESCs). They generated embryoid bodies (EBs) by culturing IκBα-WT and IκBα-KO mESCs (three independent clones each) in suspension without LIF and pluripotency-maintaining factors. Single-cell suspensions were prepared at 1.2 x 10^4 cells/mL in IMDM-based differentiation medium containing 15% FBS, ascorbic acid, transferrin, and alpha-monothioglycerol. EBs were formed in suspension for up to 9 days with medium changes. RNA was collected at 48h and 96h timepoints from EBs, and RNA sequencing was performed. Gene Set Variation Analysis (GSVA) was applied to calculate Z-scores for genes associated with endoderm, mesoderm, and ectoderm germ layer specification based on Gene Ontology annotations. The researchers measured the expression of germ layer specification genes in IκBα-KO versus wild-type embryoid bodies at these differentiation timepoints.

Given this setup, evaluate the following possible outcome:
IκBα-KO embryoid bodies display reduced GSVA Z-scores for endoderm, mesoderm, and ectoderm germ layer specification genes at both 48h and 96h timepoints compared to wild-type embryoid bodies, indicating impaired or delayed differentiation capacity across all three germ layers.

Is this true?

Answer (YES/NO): YES